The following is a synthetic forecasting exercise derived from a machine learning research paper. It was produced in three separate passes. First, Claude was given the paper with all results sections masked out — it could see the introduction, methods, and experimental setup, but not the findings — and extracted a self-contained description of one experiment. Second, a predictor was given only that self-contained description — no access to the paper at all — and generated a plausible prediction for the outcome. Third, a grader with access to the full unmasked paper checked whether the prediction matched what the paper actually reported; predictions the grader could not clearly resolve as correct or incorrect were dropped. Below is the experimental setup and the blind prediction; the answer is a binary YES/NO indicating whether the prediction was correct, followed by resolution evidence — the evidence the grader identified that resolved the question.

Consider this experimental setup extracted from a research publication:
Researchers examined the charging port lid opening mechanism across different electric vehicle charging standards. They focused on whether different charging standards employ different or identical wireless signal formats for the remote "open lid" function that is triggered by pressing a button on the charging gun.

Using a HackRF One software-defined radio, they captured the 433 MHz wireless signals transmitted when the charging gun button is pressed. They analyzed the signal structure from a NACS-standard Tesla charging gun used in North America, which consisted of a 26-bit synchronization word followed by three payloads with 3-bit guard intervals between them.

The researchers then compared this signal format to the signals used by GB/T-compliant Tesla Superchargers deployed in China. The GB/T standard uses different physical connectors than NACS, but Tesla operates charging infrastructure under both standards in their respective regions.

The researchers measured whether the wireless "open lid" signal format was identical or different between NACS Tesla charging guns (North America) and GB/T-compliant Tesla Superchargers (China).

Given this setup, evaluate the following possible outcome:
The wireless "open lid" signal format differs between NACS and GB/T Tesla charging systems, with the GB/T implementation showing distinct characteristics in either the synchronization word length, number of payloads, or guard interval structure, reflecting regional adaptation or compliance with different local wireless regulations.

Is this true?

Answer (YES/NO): NO